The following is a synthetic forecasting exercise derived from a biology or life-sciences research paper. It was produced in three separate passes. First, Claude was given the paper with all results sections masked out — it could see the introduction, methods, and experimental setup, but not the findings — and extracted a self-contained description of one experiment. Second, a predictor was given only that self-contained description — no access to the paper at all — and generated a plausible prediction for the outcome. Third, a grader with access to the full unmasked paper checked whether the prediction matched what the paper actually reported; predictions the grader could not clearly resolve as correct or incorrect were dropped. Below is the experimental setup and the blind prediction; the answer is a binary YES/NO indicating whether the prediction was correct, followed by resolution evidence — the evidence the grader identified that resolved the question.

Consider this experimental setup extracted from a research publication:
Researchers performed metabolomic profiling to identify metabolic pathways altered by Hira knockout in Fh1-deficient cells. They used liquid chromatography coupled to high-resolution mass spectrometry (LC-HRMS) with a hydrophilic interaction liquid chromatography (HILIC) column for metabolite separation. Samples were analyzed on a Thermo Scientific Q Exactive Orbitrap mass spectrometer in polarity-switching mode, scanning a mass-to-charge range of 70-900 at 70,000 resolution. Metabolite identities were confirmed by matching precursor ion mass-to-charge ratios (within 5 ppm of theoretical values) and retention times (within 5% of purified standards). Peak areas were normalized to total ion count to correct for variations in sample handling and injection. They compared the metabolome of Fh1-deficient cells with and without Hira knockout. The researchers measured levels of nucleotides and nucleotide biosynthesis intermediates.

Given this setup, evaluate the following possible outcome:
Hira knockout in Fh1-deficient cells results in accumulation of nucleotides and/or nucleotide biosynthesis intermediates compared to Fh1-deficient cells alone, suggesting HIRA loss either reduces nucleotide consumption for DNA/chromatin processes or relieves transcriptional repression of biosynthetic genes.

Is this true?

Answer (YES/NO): YES